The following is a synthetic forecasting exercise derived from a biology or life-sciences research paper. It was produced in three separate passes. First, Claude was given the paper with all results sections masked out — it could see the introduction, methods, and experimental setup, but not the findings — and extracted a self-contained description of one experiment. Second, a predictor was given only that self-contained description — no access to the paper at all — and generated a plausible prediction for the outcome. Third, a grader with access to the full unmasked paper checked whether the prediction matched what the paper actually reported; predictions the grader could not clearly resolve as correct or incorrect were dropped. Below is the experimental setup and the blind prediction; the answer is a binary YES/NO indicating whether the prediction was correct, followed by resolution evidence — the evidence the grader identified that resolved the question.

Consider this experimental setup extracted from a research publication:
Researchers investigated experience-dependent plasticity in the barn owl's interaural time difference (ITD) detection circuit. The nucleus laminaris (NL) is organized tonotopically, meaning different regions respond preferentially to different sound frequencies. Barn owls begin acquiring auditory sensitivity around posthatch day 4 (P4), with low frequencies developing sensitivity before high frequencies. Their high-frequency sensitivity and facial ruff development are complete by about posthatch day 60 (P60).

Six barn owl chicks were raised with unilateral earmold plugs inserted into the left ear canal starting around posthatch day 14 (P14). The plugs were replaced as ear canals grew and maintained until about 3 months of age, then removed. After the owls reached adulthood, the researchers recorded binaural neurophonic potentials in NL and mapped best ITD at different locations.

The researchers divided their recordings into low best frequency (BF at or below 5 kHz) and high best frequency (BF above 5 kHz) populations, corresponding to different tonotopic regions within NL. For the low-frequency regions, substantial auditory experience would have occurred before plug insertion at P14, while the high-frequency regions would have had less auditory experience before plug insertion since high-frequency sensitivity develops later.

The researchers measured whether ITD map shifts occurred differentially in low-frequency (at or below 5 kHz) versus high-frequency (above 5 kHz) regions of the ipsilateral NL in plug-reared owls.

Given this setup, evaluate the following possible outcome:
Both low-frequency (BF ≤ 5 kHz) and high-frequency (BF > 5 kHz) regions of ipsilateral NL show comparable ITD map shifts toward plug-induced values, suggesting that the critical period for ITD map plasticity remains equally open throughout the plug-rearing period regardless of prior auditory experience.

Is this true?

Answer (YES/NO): NO